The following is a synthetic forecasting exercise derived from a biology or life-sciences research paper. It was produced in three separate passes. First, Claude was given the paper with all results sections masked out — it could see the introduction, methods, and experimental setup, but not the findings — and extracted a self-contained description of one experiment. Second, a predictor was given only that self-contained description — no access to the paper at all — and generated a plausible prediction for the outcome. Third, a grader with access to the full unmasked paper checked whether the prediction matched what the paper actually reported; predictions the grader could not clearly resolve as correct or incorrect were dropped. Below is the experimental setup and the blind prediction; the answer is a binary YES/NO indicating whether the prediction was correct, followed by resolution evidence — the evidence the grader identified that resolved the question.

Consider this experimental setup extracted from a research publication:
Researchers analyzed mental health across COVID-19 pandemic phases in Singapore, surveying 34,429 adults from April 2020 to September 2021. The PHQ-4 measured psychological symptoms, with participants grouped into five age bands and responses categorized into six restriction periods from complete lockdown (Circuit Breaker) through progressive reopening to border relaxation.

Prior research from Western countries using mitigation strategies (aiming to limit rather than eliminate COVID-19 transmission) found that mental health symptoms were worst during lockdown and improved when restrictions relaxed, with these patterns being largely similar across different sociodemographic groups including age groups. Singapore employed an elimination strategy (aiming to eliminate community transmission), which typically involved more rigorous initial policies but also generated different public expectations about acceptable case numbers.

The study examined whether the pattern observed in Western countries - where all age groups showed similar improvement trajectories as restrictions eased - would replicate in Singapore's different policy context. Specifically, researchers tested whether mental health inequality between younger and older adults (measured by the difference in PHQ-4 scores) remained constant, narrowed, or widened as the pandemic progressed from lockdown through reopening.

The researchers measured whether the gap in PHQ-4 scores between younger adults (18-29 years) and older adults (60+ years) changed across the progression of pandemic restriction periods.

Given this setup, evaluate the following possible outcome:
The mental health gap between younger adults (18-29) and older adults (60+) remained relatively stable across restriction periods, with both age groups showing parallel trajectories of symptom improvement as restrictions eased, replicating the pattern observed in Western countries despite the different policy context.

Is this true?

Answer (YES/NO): NO